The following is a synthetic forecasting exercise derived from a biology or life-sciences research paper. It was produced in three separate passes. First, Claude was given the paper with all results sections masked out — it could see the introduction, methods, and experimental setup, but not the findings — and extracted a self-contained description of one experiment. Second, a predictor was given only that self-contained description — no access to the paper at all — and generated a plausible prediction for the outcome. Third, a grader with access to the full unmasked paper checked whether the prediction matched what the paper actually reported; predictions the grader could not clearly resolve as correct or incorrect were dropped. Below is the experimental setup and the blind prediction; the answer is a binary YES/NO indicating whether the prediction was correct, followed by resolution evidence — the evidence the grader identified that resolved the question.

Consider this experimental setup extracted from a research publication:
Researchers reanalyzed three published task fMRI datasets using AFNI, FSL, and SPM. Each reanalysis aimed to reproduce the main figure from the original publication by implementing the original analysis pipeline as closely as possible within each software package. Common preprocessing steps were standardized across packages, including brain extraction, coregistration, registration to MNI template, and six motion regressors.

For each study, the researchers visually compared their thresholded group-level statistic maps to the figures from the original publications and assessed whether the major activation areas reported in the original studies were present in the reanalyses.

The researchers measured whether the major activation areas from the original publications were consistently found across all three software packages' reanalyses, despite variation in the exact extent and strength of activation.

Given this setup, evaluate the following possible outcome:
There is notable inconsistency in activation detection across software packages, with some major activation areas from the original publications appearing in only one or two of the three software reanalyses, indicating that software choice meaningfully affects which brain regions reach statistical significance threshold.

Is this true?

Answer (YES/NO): YES